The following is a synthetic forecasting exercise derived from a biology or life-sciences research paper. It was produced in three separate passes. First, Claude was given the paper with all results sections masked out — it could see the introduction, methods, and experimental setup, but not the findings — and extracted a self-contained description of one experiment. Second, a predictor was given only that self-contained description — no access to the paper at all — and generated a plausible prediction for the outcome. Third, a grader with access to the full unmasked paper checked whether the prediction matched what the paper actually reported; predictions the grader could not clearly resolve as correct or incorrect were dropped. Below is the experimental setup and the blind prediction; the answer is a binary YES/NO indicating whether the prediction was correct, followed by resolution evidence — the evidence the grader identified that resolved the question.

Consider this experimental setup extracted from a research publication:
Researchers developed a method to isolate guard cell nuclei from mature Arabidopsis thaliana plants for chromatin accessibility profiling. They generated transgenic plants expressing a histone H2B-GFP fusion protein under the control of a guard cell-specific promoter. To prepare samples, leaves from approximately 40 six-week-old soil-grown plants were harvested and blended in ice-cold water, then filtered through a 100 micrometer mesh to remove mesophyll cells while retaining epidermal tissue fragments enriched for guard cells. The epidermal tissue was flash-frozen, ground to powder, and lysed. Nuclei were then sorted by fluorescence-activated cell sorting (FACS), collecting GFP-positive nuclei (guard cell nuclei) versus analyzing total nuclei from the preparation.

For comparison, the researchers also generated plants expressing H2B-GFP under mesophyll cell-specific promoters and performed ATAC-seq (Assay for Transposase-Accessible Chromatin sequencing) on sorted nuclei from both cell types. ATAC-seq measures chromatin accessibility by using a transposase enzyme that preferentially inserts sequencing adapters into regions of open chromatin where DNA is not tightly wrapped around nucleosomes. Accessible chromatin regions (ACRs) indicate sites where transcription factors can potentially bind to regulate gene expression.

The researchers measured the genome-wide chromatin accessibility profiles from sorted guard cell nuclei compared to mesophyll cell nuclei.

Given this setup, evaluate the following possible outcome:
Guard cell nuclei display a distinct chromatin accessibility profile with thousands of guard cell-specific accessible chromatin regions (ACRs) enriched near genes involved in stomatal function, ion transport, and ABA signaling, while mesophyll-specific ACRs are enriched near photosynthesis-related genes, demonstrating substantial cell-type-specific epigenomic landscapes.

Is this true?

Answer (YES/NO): NO